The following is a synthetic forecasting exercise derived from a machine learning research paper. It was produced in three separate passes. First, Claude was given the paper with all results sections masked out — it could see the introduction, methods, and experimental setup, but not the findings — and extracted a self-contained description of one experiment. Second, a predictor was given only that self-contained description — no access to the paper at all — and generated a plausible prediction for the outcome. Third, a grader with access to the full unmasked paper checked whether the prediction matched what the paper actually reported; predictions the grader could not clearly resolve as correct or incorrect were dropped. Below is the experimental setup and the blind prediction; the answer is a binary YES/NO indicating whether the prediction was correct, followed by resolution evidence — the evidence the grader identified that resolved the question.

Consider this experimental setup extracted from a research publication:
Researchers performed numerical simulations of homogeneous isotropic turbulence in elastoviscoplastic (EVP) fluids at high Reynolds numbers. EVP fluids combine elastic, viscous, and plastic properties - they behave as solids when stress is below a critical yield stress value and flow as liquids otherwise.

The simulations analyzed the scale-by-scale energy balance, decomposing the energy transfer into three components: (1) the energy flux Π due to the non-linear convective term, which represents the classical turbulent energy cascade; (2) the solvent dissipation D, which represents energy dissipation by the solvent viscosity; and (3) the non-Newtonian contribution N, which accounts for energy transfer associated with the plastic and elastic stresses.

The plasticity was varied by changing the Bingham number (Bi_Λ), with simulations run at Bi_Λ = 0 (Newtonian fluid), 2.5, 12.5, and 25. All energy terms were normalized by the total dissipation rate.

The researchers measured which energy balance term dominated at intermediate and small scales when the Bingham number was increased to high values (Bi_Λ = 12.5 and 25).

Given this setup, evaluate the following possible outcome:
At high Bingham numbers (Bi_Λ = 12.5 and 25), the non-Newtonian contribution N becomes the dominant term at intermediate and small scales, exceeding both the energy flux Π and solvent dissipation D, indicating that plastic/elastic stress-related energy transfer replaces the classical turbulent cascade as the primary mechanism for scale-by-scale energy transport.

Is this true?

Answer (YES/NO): YES